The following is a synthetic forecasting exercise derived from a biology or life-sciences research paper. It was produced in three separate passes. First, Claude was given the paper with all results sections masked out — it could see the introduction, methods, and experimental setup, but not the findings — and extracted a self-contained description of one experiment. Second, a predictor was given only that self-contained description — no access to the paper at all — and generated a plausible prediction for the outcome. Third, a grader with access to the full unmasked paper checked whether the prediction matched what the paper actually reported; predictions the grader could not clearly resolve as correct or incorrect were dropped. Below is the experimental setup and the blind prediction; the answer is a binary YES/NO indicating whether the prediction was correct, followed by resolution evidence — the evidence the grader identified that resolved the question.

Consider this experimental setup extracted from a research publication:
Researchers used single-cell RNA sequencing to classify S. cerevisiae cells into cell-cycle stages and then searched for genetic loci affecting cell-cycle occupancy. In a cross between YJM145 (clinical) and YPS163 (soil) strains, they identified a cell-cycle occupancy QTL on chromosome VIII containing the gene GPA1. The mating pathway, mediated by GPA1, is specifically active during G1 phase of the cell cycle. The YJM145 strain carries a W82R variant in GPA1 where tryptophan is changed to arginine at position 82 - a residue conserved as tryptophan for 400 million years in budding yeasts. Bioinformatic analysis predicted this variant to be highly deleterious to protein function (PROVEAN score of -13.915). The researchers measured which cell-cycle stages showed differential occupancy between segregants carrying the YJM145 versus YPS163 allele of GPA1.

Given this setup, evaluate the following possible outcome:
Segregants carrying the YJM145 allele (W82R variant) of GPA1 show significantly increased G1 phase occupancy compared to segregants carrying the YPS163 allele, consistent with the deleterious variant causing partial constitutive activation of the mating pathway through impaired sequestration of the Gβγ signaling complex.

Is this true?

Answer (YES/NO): YES